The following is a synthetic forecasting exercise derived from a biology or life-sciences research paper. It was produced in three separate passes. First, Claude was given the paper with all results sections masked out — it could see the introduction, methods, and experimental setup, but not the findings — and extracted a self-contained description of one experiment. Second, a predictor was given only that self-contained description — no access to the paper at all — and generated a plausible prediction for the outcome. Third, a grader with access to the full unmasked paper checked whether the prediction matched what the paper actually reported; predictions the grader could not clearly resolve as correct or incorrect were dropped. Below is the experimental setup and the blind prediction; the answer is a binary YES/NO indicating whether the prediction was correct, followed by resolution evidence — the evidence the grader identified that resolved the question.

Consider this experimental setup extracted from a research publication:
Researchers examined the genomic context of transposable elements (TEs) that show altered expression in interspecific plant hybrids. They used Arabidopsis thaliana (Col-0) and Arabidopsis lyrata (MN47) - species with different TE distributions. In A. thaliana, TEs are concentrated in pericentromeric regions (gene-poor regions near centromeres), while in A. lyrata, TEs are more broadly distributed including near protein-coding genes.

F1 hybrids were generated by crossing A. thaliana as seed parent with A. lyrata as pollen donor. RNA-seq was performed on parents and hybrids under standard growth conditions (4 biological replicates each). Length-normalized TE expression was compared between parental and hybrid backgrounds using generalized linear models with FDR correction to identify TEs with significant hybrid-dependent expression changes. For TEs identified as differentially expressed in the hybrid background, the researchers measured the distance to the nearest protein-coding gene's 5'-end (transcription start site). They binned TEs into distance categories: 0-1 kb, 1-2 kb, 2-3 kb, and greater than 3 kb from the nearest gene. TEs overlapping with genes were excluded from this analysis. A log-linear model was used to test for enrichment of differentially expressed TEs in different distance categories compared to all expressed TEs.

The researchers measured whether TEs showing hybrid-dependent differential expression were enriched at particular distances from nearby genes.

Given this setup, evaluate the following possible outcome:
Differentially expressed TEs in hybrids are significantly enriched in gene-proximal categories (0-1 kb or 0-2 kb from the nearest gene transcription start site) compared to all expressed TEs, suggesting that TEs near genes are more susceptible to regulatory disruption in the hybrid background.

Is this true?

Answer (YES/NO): NO